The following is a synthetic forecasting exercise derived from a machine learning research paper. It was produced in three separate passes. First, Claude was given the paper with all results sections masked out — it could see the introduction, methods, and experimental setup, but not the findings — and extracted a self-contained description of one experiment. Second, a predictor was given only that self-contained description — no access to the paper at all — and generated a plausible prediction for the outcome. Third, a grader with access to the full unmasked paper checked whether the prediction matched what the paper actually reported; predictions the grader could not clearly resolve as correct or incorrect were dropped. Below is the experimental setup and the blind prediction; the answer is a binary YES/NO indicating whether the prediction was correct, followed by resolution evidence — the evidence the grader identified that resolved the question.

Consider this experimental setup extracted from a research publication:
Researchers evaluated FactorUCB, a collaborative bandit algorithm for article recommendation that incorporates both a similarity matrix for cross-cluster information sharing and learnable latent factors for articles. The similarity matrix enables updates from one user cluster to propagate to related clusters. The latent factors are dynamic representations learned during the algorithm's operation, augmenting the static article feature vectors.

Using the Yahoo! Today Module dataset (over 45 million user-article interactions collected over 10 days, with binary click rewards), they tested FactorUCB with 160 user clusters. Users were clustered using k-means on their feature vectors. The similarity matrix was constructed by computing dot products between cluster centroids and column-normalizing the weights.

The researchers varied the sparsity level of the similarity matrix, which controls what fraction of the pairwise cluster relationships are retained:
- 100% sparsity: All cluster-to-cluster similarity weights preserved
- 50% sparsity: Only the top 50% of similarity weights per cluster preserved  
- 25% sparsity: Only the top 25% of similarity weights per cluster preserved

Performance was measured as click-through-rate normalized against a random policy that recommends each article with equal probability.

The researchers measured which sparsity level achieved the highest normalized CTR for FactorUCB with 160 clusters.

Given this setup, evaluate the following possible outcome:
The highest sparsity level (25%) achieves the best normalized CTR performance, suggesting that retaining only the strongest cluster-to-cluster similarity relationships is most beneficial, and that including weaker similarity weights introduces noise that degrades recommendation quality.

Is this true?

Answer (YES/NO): NO